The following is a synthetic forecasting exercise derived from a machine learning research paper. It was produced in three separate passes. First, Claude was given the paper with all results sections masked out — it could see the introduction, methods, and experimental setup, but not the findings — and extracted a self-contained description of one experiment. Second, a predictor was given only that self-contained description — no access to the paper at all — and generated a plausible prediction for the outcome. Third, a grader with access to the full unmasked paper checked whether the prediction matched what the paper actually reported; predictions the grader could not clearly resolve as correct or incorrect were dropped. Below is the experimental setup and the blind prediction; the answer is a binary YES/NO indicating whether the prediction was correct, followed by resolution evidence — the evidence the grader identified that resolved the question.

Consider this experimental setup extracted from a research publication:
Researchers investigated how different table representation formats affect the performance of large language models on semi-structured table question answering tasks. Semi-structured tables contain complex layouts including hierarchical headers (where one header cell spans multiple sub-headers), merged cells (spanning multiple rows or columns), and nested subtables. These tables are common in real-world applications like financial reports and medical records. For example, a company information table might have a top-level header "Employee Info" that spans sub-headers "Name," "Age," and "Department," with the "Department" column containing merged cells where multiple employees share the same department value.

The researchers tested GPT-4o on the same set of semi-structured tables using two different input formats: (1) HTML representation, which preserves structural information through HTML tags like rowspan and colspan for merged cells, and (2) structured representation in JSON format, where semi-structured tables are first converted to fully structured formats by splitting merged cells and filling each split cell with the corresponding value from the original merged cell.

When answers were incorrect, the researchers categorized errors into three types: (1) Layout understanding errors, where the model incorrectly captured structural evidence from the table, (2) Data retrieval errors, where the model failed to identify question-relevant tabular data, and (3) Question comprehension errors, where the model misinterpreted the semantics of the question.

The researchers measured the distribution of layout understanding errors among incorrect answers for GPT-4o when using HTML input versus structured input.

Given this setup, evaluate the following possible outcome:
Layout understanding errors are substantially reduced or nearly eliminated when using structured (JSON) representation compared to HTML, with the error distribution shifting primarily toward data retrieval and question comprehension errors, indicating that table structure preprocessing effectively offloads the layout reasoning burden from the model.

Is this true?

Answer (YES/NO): NO